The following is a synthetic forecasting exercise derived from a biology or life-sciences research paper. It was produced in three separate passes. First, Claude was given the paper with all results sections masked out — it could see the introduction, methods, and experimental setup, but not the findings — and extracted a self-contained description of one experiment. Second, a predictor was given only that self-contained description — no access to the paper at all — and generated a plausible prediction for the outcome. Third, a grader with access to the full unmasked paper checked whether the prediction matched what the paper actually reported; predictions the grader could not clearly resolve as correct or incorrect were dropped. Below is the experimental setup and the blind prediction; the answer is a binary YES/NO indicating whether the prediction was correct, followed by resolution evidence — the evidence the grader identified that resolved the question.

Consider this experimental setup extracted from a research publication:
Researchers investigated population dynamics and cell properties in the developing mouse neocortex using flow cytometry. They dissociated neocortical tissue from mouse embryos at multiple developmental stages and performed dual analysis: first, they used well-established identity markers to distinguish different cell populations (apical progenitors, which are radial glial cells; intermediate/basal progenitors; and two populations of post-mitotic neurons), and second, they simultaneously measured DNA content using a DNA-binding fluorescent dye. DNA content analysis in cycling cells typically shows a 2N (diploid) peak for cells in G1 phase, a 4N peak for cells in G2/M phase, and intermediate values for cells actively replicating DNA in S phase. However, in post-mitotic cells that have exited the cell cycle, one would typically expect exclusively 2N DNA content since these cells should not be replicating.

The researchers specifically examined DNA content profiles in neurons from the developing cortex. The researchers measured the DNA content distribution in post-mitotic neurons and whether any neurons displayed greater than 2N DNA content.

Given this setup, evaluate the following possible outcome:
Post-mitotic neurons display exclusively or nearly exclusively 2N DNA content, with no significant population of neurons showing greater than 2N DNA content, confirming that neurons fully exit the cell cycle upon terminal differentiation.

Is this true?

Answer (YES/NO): NO